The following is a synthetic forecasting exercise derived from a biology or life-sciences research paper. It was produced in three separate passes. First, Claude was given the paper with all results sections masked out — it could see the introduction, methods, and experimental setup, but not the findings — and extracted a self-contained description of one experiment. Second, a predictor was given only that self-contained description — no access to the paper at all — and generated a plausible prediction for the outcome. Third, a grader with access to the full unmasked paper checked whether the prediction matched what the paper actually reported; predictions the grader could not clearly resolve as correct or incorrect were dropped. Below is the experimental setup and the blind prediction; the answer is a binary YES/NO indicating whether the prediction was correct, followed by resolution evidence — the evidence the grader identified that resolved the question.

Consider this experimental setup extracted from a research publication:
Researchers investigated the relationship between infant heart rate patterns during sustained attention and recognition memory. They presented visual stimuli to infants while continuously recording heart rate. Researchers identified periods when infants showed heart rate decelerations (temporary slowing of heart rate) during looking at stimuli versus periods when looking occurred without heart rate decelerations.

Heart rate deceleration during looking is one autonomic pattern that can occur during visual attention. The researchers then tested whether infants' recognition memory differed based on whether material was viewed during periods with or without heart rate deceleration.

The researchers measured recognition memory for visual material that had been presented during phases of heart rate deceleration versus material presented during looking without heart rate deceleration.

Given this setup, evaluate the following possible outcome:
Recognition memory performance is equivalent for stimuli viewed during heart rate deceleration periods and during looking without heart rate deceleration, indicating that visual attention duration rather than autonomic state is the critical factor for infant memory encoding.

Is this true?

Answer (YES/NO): NO